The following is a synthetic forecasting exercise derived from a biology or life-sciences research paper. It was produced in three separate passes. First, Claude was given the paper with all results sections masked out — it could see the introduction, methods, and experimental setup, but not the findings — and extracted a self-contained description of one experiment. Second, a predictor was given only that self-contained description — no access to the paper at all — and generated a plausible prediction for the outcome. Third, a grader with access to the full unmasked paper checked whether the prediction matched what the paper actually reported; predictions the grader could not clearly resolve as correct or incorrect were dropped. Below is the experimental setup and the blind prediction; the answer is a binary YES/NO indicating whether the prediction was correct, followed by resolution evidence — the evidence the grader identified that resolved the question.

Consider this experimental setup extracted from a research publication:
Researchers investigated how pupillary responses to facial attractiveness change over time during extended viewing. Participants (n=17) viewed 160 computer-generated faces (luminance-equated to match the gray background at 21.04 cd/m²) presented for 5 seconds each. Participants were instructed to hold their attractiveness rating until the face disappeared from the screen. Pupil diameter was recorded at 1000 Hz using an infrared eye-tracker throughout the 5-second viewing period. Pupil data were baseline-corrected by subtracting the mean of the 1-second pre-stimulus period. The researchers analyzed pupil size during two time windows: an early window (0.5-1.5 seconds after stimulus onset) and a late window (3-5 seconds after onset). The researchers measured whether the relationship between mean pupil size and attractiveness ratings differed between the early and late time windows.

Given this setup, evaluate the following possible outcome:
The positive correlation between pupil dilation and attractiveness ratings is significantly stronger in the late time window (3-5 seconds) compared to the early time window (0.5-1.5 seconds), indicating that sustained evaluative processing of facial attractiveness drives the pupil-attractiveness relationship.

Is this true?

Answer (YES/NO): NO